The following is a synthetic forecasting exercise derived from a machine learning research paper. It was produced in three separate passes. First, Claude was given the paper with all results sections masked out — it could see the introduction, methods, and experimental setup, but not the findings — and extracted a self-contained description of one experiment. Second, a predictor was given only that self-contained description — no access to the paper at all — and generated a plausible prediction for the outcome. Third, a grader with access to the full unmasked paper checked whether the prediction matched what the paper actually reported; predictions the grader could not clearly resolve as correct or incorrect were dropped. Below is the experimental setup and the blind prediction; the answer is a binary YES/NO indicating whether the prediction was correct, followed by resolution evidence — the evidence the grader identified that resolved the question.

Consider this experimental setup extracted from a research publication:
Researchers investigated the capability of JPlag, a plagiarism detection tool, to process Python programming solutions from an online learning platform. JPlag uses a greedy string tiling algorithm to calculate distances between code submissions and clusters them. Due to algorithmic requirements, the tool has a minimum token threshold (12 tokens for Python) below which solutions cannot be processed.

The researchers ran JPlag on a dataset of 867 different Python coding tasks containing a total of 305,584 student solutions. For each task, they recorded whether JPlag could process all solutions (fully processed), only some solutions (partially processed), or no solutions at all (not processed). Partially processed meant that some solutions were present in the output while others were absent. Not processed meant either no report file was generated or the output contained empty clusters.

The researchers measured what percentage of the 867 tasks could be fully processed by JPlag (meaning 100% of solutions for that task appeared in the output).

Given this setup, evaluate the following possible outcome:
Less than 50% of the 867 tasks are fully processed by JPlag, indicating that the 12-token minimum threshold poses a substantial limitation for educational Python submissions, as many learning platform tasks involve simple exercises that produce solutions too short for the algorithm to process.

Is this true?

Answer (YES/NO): YES